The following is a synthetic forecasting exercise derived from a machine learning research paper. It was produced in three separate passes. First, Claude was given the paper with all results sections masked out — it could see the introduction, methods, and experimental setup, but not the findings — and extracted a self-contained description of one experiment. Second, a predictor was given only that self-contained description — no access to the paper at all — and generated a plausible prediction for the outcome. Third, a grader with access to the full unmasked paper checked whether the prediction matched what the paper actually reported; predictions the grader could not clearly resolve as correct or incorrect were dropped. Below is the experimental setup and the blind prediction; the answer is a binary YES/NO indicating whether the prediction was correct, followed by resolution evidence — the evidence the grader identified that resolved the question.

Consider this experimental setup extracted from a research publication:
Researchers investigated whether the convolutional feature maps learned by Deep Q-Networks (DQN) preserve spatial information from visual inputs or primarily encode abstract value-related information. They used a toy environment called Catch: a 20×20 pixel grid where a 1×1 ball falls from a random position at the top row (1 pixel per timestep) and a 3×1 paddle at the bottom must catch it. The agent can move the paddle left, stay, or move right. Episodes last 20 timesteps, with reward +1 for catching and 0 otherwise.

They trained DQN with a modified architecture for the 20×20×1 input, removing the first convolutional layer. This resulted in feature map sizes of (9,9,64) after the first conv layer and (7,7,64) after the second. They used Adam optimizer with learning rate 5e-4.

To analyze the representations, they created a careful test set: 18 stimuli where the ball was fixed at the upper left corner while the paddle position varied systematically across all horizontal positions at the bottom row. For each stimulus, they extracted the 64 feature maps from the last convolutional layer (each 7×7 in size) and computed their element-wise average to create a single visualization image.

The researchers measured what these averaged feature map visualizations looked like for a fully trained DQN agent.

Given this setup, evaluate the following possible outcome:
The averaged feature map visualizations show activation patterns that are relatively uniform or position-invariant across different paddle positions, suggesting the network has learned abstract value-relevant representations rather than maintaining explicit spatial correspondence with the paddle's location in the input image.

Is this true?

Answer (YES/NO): NO